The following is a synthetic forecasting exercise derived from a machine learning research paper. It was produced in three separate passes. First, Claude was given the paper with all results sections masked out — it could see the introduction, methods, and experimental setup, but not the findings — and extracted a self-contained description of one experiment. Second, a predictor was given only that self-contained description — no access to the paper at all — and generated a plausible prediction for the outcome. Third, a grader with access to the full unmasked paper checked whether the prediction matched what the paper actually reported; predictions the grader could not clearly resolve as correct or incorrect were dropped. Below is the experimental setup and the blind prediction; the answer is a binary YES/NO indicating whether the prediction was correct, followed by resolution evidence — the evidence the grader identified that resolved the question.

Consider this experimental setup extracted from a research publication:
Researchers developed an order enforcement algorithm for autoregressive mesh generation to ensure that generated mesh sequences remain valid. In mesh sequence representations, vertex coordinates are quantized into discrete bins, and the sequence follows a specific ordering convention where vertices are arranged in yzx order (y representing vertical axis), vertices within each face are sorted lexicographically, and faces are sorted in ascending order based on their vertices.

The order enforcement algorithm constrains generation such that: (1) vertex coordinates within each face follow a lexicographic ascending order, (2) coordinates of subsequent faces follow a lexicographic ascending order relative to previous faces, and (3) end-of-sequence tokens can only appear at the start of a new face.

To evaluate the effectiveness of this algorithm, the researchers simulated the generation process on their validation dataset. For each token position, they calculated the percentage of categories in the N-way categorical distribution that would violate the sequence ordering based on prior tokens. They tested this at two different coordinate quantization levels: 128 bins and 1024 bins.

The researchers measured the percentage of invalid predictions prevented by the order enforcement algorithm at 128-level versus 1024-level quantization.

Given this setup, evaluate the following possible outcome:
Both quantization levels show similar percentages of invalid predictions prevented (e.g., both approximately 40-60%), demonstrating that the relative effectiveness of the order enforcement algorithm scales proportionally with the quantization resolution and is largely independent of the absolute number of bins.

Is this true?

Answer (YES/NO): NO